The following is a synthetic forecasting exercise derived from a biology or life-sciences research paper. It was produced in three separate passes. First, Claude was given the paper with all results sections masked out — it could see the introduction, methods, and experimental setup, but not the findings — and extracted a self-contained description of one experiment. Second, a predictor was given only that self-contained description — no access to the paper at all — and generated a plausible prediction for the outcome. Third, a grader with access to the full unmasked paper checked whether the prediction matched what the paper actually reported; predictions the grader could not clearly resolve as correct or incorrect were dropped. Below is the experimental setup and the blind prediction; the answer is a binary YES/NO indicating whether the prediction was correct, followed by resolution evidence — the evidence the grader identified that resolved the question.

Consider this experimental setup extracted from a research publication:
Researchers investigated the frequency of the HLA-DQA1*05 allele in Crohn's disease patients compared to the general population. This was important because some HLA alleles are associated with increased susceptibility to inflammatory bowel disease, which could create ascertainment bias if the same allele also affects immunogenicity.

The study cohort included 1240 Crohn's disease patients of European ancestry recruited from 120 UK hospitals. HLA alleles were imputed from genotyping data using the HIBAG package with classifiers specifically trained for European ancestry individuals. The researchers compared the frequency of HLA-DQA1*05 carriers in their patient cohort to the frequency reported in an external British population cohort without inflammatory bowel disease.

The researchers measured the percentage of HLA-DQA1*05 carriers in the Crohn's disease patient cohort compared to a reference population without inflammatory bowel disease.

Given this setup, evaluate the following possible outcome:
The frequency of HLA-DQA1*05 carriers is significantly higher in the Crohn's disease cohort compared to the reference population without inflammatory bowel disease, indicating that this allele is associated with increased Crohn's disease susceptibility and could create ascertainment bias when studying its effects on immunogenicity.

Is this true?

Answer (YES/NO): NO